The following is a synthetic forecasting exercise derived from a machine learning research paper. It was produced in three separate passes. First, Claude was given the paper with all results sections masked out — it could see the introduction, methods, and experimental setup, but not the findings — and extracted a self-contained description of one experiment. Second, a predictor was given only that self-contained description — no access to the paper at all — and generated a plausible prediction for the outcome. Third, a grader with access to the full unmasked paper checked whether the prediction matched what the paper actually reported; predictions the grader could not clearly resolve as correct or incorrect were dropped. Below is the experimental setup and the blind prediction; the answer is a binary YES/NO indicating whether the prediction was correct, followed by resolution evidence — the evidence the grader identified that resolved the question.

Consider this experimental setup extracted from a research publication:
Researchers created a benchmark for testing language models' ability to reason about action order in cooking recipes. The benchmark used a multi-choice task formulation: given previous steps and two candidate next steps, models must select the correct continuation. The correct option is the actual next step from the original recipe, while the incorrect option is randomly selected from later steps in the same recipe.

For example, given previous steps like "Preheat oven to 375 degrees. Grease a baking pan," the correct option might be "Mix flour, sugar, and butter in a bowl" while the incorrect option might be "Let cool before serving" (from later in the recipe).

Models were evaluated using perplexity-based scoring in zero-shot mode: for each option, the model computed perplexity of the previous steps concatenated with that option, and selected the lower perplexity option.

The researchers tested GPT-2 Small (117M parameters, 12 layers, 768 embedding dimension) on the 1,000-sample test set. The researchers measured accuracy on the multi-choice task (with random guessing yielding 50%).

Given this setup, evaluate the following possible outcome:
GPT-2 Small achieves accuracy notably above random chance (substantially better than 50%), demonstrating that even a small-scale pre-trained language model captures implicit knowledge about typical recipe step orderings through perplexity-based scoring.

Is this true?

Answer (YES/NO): YES